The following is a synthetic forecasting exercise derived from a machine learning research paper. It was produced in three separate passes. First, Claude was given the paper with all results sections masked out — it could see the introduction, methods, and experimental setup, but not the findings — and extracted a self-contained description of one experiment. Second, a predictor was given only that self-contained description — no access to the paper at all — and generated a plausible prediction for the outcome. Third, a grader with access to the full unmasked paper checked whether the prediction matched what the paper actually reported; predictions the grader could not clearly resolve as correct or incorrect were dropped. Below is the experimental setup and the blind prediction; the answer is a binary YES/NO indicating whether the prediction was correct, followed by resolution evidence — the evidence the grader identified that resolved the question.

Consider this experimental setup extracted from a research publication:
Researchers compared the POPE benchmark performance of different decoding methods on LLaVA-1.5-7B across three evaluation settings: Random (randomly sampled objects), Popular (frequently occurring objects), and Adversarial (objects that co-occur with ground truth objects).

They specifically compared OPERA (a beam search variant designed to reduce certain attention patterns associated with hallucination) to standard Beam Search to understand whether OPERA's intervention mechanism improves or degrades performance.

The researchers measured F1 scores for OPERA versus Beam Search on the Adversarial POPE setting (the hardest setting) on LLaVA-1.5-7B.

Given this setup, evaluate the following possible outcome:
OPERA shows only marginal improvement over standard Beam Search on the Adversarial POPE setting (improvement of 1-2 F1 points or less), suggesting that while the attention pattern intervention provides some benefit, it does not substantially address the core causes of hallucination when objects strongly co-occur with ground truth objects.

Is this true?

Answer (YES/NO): NO